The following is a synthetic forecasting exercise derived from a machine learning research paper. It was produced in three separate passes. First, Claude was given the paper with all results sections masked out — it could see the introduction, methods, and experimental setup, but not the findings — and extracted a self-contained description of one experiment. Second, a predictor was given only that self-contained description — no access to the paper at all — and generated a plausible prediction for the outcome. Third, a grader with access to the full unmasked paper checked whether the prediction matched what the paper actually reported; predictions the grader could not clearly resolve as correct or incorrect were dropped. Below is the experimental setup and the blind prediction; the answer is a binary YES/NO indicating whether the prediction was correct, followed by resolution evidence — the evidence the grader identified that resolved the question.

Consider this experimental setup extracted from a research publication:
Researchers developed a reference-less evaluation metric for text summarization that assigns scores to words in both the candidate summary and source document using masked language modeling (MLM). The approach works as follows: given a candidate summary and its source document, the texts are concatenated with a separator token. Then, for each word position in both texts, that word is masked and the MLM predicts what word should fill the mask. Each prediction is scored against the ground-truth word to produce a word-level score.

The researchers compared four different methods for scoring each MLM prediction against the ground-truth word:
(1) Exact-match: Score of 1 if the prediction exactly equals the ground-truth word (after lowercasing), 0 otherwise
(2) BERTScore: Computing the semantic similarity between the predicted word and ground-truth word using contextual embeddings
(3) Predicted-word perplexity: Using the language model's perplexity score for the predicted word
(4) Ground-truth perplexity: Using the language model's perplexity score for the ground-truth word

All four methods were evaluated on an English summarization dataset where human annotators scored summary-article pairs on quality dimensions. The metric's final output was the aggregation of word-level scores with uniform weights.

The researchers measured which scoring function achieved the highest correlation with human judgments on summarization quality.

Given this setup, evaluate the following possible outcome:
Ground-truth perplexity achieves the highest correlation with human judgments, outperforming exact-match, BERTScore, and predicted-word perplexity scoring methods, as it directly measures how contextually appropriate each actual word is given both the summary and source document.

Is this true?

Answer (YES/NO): NO